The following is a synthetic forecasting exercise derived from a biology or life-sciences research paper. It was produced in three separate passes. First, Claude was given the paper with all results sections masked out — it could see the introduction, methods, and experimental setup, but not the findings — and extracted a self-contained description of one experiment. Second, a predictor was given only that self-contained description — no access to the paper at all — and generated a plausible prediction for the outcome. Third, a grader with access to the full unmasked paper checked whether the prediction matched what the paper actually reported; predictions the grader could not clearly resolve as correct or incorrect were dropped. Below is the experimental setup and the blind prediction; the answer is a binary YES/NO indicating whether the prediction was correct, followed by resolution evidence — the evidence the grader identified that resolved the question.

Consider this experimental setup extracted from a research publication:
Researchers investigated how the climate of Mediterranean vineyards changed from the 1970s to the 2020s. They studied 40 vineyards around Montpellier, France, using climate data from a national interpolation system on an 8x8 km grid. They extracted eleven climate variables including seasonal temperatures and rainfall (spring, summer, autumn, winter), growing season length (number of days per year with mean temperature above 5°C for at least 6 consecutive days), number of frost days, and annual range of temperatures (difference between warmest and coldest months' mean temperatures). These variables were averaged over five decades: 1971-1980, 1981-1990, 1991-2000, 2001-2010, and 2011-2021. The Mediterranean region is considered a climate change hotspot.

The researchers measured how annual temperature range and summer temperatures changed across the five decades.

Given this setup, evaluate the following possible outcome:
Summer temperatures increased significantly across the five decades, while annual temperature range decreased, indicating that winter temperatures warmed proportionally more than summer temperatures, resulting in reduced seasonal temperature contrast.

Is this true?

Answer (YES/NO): NO